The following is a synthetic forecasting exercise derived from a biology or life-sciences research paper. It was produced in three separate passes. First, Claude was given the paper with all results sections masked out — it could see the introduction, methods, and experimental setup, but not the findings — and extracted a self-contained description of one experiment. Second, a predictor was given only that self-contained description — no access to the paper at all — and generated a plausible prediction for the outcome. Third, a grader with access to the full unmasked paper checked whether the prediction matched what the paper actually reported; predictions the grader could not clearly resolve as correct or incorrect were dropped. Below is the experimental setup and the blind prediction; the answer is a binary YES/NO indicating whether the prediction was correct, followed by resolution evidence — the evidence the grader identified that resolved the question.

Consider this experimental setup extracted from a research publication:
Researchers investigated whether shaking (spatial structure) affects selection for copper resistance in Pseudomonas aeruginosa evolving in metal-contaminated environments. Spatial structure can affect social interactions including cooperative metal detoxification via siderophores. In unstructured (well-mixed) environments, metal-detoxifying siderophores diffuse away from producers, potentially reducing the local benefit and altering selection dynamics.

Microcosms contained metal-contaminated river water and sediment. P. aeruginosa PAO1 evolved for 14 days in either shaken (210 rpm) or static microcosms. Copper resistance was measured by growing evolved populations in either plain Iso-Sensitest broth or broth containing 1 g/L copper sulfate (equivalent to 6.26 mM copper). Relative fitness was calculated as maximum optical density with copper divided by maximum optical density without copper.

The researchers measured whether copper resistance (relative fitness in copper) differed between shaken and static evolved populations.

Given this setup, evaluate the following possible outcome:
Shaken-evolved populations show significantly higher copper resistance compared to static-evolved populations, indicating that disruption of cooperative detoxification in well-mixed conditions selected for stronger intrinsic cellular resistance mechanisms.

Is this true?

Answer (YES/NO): NO